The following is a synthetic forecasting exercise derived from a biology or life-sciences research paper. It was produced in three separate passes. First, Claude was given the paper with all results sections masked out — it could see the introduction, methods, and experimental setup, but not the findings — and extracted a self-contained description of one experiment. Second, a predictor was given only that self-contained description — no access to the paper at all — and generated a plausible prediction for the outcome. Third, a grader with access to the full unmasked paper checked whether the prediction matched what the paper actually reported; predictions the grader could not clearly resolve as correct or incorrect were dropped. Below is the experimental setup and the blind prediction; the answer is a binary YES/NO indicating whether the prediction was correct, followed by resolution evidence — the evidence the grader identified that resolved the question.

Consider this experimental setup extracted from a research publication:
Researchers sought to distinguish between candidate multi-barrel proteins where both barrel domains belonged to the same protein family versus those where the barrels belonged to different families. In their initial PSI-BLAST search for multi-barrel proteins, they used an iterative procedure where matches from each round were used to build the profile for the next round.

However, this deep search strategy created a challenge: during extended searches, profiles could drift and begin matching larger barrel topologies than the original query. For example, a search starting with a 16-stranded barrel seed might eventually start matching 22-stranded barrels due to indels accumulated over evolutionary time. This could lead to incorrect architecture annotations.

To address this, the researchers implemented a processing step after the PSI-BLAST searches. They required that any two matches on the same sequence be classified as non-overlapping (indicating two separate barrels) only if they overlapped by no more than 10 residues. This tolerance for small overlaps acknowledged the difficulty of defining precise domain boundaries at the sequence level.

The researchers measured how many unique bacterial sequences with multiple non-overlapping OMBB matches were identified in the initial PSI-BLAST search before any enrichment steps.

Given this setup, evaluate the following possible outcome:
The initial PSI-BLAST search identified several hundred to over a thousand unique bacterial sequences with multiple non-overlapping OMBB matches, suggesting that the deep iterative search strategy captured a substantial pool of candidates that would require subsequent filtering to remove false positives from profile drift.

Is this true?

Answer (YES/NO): YES